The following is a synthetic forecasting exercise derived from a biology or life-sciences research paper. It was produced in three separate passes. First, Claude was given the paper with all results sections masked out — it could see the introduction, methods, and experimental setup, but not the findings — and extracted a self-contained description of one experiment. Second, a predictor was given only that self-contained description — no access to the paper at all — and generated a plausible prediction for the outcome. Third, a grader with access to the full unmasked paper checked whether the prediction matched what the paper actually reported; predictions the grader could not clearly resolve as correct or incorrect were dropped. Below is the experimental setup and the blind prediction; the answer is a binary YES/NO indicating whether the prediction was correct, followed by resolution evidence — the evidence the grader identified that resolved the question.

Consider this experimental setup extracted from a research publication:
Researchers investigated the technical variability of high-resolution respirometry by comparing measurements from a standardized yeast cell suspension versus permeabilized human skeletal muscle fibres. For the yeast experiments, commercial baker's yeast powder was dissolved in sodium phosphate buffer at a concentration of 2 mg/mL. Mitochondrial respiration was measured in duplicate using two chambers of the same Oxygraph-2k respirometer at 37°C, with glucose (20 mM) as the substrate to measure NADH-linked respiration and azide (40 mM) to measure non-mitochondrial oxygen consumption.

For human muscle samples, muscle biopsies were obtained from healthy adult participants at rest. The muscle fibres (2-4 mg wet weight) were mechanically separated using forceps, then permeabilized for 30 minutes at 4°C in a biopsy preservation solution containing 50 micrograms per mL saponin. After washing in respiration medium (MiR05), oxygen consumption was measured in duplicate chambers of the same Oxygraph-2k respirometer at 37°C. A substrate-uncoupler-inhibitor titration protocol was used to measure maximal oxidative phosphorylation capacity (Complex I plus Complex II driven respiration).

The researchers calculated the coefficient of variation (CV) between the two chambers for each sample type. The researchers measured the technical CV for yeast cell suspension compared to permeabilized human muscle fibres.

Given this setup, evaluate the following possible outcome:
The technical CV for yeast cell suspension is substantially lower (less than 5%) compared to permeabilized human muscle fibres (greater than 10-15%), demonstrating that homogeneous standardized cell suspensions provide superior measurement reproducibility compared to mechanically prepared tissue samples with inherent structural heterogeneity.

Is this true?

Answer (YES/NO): NO